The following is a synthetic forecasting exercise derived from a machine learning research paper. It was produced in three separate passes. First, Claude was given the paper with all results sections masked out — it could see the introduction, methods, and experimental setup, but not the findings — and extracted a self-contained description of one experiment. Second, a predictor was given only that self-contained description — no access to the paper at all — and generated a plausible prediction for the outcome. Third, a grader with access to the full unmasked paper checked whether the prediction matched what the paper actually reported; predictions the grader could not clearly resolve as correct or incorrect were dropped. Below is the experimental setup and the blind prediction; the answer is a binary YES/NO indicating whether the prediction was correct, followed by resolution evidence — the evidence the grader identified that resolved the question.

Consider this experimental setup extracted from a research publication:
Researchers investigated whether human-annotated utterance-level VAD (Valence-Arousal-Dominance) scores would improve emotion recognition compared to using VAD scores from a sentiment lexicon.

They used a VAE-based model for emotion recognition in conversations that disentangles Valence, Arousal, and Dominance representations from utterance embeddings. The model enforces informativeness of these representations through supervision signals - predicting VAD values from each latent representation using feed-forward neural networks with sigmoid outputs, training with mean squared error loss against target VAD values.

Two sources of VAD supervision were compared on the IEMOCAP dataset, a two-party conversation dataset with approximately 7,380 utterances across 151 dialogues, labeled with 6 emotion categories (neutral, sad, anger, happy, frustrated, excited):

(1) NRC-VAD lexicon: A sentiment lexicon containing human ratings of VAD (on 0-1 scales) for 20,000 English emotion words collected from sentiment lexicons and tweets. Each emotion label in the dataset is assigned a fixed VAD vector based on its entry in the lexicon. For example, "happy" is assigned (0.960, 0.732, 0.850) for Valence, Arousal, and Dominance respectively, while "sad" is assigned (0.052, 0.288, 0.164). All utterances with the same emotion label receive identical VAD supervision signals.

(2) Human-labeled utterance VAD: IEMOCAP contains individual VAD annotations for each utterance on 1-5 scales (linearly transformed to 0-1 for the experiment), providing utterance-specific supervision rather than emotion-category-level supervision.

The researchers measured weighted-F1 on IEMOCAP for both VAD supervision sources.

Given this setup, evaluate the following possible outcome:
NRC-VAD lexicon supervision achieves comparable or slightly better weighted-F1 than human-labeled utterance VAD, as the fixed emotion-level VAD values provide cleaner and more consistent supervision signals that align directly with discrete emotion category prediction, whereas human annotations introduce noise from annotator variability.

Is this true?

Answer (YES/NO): YES